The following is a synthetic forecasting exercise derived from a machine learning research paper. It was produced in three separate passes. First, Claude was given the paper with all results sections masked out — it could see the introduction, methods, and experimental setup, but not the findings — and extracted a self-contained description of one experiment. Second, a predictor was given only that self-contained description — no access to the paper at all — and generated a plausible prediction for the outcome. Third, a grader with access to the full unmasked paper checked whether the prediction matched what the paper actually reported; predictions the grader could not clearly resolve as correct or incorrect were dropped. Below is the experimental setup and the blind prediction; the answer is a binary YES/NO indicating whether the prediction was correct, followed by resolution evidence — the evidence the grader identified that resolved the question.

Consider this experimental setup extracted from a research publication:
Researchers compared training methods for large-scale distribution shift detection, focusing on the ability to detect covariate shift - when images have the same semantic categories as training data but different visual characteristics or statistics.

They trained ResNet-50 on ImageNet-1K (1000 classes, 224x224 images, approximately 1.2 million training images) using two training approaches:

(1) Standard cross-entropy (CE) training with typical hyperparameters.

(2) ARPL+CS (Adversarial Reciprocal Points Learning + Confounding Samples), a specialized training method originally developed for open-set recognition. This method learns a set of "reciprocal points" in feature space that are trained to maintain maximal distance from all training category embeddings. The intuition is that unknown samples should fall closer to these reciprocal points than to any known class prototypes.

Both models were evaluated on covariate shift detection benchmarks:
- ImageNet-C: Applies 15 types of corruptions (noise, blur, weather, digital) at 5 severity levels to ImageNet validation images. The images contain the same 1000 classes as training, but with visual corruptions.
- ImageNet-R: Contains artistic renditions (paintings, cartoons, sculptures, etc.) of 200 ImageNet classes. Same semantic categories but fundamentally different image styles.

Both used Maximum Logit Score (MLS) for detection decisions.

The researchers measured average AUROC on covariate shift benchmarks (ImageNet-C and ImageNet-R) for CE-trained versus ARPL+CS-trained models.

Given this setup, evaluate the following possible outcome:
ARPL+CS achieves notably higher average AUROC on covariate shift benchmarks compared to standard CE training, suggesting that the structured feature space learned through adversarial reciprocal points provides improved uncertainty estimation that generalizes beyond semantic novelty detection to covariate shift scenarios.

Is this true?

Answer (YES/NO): NO